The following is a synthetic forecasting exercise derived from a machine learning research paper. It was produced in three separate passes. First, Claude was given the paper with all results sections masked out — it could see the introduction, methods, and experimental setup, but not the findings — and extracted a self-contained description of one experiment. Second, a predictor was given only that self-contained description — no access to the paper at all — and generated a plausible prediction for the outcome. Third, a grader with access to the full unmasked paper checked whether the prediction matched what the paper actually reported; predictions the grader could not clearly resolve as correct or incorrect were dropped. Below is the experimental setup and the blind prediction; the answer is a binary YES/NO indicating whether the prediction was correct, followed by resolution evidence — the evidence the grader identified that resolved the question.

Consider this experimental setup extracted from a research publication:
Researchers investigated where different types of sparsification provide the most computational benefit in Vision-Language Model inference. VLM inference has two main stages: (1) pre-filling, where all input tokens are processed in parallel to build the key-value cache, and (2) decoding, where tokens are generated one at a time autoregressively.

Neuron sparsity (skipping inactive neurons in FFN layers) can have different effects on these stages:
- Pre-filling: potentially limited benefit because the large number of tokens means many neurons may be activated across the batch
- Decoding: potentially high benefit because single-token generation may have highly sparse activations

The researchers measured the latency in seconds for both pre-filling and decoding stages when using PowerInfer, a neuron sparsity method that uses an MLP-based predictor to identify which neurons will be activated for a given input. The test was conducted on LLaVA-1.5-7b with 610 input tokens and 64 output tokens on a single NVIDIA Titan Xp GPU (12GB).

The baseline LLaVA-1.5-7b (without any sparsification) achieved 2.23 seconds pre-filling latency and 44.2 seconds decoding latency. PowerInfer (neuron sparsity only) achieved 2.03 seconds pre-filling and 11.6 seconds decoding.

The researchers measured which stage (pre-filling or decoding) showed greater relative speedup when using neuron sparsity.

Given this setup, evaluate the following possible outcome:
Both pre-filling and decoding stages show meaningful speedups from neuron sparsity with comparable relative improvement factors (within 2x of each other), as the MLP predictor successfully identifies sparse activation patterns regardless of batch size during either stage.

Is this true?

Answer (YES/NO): NO